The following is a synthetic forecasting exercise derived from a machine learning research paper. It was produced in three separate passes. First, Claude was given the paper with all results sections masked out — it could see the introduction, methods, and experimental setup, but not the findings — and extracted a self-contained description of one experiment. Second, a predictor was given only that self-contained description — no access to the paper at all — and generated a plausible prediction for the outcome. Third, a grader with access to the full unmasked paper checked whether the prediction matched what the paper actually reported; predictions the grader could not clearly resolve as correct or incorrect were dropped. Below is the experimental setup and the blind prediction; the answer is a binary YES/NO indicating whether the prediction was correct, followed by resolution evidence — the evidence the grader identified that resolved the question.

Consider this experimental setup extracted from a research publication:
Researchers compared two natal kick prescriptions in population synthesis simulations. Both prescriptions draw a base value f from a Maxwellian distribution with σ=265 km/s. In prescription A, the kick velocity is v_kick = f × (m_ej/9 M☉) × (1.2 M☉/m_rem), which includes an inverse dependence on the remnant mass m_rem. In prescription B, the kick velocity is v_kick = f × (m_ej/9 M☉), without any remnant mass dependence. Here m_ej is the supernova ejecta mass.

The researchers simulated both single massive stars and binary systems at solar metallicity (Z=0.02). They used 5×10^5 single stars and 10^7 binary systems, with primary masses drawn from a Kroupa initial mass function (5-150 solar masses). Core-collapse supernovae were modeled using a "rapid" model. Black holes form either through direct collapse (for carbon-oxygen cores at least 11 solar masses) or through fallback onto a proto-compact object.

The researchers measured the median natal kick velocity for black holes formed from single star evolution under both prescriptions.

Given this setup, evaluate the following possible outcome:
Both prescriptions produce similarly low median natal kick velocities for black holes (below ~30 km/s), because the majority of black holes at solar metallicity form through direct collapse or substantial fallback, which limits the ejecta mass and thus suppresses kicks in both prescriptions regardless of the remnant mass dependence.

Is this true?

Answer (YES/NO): NO